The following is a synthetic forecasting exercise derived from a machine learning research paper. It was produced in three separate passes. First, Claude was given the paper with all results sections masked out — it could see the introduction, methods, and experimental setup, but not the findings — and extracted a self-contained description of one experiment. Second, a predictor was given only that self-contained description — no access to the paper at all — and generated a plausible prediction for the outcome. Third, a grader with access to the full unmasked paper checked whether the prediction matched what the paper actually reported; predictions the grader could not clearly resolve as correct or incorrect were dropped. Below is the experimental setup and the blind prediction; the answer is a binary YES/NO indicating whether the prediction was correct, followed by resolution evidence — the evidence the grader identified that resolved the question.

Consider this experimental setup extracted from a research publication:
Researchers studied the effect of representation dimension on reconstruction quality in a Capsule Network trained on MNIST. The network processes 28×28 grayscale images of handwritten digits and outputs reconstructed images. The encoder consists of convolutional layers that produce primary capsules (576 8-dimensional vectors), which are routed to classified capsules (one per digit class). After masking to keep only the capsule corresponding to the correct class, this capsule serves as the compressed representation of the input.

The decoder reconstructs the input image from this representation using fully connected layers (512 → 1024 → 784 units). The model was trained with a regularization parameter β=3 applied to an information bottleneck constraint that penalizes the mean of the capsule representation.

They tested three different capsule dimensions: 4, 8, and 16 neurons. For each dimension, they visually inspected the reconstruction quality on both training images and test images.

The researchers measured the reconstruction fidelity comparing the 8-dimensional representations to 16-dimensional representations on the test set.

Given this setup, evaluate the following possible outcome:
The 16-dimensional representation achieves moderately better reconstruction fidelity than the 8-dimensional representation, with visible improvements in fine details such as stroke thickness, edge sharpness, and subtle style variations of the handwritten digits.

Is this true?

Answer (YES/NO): NO